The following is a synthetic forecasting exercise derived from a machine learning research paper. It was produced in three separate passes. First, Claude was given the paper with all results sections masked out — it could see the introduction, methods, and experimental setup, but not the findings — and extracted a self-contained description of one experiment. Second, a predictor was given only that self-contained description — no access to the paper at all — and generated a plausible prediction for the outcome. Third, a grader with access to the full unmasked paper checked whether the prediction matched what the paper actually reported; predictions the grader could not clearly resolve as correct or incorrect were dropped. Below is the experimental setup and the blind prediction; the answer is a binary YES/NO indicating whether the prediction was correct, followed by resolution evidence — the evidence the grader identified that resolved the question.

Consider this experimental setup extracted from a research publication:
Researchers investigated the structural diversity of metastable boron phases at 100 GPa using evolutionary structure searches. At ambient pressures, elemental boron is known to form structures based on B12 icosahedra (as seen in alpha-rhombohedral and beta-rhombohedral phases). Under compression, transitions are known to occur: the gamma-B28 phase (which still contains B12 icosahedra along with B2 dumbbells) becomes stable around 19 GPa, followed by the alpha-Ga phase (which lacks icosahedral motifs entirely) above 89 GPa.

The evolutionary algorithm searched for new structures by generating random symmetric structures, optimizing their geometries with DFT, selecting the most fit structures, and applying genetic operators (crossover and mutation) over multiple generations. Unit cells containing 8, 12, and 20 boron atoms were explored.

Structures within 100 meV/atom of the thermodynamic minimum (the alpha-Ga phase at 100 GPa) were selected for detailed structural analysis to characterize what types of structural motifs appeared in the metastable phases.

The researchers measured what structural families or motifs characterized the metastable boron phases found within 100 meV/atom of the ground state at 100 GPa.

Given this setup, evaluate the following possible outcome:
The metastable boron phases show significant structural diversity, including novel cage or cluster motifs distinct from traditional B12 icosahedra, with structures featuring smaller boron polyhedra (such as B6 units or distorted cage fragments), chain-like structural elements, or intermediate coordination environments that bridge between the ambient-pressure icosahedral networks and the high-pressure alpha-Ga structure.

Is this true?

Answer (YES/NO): NO